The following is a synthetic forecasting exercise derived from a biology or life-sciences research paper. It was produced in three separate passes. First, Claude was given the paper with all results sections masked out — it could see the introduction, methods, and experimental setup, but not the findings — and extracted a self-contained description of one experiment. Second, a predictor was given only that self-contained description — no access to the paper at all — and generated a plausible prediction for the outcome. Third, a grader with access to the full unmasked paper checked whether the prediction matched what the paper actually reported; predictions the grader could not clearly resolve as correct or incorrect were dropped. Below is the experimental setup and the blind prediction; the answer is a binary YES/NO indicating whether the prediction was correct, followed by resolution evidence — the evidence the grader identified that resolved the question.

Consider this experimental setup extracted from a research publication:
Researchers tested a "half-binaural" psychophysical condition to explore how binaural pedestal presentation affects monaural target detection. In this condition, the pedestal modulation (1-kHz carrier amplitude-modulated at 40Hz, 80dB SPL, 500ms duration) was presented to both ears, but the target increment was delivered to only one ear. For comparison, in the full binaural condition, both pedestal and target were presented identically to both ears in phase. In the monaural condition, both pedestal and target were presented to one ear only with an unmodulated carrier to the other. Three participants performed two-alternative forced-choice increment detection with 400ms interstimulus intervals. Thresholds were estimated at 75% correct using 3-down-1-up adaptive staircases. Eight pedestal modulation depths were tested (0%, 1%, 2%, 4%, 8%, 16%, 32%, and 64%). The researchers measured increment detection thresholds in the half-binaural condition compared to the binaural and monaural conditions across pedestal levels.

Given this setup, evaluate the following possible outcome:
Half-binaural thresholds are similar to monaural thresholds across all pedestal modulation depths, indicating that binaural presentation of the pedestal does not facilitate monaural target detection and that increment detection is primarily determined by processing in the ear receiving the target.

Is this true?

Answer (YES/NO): YES